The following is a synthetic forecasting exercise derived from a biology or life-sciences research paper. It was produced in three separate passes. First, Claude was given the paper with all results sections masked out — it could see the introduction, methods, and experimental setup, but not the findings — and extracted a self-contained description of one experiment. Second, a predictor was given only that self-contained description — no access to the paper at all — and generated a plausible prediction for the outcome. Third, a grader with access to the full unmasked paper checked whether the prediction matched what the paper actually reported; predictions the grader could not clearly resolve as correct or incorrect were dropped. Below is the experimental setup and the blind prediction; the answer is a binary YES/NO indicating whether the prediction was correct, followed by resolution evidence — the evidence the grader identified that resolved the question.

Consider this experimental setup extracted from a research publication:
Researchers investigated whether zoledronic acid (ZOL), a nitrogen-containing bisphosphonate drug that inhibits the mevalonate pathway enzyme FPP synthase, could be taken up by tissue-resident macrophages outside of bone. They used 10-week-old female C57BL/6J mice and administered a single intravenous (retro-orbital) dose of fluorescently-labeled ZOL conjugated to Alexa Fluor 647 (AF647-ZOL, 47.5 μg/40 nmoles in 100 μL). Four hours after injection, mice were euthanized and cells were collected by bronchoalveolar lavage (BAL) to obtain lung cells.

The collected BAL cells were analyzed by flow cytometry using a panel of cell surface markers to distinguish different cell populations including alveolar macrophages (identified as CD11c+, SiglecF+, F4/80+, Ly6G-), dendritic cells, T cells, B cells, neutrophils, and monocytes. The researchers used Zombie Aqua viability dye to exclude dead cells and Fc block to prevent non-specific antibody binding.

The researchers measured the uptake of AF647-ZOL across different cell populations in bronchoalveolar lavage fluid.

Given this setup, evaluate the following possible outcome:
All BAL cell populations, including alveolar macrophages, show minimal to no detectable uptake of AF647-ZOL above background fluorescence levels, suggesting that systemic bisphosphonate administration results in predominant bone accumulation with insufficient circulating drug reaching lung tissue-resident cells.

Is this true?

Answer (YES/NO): NO